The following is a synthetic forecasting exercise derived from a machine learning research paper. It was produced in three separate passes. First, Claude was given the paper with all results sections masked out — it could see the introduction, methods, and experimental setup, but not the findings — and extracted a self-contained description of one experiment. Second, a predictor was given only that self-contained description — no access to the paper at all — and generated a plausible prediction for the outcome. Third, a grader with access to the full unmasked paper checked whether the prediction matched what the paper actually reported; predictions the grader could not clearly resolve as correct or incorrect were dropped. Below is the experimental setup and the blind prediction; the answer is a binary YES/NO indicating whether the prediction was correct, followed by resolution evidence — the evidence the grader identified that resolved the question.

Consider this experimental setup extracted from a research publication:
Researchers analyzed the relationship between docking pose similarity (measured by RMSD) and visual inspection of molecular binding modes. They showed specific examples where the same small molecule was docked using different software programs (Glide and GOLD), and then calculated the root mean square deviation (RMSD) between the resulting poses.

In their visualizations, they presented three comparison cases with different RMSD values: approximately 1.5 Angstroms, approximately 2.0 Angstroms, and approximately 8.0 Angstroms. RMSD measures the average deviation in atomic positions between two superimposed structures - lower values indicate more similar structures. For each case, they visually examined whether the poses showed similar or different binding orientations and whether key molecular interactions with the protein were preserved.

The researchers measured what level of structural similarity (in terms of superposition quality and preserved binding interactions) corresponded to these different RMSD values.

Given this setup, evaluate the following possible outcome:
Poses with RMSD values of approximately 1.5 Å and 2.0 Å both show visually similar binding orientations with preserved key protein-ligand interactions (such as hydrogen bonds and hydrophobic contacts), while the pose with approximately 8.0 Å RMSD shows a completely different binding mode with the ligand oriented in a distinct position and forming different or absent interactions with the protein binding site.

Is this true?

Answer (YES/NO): YES